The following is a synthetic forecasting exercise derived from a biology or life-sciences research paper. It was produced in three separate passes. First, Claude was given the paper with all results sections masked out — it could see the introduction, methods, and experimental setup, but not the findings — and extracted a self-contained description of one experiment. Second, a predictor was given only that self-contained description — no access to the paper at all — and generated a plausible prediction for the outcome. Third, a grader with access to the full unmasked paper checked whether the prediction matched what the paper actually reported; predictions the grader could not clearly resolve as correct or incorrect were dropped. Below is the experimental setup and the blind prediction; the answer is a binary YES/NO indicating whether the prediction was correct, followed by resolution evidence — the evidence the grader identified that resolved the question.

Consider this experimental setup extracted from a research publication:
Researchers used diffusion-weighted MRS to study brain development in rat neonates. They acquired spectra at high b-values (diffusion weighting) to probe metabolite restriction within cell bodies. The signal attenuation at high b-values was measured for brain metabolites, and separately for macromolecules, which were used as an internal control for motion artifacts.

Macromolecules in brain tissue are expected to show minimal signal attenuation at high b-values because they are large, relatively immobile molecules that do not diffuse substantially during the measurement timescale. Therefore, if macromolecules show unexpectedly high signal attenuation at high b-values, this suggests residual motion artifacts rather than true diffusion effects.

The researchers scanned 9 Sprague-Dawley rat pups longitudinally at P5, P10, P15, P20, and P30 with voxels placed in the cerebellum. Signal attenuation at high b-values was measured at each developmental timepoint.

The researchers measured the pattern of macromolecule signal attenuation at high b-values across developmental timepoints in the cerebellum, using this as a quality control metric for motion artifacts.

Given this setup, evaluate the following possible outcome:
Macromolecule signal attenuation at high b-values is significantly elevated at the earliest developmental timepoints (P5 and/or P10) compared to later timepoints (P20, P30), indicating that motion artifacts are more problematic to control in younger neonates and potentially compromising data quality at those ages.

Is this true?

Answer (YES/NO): YES